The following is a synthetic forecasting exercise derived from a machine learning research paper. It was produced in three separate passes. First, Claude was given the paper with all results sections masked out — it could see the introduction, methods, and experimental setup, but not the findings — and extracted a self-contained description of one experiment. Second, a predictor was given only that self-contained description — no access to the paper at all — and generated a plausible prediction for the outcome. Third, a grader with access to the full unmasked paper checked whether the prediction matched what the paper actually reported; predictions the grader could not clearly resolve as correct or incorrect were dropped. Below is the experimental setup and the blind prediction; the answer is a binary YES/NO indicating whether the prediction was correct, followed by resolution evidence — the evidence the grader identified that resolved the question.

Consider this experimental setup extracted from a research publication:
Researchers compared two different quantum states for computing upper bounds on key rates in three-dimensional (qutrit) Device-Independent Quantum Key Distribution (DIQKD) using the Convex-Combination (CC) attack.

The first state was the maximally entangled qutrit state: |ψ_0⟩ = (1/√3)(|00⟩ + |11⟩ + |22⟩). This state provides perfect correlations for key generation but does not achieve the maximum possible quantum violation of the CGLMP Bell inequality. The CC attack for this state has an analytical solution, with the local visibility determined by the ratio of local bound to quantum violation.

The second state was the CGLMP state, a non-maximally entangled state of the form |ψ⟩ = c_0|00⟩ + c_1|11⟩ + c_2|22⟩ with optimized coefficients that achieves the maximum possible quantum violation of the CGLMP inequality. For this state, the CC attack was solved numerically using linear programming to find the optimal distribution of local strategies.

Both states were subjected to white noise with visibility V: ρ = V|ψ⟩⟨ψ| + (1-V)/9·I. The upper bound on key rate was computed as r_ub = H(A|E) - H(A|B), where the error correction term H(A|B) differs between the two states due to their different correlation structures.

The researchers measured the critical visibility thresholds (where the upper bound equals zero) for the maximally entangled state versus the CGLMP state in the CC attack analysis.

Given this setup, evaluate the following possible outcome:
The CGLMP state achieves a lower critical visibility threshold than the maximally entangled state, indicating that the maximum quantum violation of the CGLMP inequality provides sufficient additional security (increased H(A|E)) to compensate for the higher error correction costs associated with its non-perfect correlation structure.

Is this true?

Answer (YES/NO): NO